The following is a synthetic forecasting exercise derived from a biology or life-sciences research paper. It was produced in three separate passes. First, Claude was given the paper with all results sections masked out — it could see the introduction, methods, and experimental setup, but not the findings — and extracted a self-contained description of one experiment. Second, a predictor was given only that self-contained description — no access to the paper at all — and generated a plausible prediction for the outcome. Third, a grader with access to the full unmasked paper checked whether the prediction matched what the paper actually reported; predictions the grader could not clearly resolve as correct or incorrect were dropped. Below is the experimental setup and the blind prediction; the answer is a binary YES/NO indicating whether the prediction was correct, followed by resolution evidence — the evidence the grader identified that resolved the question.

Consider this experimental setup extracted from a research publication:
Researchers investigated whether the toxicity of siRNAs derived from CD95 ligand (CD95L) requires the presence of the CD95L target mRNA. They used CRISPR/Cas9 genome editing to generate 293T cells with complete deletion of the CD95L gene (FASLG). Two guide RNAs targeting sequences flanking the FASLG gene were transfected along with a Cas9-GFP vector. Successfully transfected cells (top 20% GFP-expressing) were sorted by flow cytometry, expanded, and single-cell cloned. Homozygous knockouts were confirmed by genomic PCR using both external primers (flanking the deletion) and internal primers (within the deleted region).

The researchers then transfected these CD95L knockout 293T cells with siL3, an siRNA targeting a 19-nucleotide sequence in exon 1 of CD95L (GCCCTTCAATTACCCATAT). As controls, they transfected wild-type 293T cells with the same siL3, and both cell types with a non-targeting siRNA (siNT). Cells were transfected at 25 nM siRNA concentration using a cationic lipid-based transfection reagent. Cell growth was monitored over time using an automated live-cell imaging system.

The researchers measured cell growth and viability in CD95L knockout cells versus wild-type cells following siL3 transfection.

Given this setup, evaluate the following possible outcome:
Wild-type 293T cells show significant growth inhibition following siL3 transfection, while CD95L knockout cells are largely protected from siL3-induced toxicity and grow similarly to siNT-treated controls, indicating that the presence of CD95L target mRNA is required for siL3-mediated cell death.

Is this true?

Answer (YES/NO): NO